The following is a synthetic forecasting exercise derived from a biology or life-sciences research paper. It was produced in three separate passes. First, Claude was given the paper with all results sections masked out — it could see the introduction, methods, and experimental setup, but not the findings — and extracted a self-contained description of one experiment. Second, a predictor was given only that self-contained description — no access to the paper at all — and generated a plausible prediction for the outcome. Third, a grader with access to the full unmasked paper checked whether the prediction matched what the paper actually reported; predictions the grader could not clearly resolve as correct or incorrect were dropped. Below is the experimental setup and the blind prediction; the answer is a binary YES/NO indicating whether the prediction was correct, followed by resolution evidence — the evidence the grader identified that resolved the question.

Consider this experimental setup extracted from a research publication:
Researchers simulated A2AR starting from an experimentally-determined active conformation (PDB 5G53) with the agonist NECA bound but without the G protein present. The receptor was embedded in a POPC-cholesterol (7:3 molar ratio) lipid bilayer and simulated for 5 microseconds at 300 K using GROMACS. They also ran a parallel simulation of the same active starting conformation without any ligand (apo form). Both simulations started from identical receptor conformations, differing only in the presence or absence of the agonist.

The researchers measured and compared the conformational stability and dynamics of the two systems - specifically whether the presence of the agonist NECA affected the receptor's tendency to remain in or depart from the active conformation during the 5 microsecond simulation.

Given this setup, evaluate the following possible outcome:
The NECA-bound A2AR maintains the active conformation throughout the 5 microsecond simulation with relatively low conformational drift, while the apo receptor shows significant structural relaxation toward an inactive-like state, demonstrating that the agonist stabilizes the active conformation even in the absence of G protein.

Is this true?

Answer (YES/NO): NO